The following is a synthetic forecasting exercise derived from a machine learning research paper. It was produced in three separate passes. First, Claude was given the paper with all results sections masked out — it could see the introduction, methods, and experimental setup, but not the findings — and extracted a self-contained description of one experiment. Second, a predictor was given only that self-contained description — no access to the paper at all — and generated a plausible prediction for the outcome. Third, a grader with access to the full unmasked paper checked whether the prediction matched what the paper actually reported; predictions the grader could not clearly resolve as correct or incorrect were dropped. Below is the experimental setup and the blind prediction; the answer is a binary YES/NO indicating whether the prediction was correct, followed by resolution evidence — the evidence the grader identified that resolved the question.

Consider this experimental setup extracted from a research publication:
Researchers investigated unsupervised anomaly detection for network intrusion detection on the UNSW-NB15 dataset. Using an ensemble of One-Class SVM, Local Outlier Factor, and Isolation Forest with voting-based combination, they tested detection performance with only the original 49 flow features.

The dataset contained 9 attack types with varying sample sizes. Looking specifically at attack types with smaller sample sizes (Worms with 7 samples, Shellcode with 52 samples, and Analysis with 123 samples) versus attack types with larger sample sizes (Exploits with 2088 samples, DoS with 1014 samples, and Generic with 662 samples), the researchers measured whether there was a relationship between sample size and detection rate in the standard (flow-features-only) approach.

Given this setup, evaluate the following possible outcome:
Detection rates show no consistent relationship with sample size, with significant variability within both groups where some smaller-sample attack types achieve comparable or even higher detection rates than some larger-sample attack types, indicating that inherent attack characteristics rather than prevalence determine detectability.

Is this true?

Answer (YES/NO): YES